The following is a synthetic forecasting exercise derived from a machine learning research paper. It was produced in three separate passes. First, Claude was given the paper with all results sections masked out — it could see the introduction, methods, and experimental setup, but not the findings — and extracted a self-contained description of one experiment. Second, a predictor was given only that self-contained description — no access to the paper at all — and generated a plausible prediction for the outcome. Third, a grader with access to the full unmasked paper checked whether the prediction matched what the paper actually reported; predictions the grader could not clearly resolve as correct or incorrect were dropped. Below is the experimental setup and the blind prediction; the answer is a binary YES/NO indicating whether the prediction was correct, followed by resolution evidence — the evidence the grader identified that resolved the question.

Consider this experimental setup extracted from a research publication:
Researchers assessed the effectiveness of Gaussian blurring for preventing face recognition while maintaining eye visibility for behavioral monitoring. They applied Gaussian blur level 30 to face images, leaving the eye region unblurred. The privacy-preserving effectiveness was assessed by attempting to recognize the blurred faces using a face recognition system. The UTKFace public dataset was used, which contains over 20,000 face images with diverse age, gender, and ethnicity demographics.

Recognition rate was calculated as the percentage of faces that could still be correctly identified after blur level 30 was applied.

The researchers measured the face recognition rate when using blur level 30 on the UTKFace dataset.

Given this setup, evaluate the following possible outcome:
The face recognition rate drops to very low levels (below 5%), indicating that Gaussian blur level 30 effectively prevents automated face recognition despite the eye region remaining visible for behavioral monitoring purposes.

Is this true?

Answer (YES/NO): NO